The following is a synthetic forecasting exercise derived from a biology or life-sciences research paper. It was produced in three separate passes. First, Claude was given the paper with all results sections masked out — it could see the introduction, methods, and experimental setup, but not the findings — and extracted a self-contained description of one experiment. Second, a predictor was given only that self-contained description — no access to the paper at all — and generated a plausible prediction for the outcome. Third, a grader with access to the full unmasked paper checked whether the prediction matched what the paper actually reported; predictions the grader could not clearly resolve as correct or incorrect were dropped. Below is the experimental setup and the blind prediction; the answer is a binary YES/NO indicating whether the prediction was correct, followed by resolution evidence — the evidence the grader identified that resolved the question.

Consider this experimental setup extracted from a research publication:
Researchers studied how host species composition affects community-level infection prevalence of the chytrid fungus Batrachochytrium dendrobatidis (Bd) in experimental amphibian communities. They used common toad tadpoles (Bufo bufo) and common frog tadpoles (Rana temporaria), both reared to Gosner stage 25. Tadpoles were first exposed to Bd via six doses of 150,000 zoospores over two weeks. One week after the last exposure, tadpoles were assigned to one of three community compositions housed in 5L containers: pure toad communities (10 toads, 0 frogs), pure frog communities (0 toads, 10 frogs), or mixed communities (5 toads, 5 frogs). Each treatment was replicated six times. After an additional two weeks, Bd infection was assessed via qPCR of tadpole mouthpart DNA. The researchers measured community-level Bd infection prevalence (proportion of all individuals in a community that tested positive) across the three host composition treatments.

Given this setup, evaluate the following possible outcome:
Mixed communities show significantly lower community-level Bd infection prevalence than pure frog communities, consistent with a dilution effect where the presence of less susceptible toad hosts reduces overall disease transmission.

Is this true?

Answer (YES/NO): NO